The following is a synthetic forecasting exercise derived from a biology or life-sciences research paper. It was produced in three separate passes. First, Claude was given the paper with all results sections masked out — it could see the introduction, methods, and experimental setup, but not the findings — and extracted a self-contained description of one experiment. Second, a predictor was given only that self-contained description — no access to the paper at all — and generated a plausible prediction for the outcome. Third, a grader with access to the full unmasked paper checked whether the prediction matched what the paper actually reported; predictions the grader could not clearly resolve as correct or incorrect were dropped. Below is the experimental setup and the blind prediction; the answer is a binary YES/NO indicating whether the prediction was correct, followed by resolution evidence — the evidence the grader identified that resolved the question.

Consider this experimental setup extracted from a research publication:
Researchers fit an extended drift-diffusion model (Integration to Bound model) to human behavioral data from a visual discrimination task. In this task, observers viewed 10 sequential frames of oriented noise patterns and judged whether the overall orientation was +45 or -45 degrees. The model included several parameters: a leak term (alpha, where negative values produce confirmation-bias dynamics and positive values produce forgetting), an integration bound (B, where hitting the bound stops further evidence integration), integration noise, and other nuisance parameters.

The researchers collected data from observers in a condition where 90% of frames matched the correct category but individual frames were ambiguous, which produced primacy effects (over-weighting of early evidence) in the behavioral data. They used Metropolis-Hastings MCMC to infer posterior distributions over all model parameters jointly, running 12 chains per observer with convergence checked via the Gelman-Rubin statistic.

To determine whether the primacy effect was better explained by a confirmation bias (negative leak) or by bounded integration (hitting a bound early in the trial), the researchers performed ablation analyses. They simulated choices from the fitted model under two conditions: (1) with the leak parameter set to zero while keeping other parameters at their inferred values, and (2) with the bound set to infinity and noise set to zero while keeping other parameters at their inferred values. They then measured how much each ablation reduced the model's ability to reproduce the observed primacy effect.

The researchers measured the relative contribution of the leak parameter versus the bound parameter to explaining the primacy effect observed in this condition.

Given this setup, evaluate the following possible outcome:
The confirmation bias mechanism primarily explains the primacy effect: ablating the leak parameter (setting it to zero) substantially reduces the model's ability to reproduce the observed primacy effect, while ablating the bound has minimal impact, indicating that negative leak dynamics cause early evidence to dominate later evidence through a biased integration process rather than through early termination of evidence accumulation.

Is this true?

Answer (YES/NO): YES